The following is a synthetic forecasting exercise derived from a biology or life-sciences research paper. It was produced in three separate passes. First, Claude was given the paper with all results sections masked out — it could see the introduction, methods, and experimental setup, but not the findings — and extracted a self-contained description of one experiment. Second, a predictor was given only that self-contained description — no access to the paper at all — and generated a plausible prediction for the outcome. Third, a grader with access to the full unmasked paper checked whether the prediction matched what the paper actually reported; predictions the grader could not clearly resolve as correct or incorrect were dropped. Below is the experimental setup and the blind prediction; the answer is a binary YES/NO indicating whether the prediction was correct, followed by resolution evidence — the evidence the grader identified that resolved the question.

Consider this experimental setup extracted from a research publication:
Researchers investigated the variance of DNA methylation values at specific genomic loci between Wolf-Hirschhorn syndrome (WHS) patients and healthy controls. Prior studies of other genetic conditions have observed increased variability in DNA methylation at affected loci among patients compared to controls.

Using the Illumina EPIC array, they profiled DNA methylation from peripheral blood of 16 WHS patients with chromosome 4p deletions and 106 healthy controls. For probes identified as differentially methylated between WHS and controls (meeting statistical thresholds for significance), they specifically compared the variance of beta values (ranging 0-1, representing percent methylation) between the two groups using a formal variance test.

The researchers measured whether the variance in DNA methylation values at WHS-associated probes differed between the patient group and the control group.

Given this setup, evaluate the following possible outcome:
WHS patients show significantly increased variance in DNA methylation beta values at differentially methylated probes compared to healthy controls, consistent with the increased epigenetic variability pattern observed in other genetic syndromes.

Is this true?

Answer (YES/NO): YES